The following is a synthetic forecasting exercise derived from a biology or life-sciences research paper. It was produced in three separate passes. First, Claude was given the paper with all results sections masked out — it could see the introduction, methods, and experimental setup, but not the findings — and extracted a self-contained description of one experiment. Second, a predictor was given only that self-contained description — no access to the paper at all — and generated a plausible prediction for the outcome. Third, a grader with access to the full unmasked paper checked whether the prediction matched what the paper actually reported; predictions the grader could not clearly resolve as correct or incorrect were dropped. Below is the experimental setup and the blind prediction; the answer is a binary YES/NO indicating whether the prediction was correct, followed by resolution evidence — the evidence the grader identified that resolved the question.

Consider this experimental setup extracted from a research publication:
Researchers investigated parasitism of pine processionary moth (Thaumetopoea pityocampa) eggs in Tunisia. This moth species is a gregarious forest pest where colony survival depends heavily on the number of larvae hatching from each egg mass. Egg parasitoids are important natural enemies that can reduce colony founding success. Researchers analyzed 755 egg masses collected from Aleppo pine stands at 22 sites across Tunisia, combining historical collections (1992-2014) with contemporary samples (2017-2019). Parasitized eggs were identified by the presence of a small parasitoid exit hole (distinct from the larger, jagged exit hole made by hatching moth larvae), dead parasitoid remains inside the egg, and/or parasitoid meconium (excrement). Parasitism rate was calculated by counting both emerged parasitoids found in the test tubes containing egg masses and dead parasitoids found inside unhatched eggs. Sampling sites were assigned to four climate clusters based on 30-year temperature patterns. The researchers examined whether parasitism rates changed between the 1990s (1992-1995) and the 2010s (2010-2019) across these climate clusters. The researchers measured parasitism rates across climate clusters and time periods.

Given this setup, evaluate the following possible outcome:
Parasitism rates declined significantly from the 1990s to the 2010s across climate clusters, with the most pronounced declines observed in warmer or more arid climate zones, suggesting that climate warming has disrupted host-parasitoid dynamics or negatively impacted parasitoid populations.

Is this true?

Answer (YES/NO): NO